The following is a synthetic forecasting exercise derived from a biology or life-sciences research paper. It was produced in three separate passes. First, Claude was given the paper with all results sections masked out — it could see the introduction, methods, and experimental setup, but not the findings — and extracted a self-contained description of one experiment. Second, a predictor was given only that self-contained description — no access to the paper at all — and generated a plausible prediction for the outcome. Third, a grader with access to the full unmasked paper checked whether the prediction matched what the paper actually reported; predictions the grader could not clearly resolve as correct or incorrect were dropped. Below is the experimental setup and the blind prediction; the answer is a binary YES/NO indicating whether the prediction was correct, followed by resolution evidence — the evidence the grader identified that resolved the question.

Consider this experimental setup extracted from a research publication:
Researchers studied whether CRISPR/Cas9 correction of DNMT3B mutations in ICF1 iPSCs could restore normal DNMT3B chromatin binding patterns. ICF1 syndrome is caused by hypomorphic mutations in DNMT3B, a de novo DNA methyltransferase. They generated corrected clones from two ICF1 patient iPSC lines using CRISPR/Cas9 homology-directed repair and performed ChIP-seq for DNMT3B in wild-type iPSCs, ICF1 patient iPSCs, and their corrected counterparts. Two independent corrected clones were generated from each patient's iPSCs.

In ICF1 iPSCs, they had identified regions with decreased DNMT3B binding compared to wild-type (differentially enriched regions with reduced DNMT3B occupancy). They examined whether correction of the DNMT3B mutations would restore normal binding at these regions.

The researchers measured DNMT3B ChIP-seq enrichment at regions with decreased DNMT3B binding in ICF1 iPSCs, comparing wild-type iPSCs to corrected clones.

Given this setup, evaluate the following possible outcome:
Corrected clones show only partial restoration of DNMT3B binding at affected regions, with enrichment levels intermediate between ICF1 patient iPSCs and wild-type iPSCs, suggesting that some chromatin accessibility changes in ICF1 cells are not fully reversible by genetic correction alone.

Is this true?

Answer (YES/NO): NO